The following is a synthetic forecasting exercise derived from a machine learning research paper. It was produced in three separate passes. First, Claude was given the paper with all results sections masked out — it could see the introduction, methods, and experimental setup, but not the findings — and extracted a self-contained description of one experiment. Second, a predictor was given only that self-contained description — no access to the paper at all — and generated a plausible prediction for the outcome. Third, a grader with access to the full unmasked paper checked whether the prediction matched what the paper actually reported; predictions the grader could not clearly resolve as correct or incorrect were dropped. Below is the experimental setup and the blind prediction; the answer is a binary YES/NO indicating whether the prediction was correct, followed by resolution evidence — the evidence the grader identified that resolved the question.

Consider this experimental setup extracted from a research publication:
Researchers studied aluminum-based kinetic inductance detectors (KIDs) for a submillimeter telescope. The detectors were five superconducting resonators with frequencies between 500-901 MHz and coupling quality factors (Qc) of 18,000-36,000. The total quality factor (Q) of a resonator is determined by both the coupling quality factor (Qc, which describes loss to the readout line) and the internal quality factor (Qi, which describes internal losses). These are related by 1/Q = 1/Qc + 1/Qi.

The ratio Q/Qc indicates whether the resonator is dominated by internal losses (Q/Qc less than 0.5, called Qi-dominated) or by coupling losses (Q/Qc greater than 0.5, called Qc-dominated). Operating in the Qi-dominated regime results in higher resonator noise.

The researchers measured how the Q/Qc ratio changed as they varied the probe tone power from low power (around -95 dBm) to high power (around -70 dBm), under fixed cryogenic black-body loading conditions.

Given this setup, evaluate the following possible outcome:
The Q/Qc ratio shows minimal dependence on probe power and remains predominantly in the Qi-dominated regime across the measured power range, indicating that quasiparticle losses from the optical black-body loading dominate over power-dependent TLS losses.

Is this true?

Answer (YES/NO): NO